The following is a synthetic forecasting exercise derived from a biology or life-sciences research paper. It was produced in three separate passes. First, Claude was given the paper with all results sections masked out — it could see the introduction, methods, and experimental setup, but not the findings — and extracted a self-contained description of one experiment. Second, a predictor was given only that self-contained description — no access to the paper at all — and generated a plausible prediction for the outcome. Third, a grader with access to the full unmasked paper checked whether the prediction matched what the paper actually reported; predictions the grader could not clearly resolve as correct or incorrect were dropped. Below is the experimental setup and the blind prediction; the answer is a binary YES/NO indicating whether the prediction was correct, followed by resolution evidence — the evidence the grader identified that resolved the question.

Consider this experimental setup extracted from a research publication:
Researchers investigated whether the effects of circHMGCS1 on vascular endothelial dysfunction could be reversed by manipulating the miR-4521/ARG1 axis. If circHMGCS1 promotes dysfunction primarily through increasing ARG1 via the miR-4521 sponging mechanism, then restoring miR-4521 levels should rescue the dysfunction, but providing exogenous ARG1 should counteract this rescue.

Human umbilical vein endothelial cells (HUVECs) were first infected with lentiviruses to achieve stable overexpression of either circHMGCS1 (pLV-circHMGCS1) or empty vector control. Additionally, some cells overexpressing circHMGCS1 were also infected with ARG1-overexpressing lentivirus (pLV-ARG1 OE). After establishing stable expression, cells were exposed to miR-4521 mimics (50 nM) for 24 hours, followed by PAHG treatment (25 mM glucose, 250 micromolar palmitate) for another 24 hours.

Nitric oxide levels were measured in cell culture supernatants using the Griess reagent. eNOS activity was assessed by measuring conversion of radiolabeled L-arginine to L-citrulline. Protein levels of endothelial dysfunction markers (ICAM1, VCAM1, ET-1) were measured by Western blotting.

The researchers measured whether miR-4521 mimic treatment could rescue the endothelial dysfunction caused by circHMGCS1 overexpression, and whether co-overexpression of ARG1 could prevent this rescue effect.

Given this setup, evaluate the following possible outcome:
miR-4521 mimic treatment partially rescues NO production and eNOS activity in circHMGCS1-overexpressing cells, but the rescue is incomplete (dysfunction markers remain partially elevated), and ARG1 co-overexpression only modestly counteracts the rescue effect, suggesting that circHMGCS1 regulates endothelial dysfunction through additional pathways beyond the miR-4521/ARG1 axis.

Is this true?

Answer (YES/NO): NO